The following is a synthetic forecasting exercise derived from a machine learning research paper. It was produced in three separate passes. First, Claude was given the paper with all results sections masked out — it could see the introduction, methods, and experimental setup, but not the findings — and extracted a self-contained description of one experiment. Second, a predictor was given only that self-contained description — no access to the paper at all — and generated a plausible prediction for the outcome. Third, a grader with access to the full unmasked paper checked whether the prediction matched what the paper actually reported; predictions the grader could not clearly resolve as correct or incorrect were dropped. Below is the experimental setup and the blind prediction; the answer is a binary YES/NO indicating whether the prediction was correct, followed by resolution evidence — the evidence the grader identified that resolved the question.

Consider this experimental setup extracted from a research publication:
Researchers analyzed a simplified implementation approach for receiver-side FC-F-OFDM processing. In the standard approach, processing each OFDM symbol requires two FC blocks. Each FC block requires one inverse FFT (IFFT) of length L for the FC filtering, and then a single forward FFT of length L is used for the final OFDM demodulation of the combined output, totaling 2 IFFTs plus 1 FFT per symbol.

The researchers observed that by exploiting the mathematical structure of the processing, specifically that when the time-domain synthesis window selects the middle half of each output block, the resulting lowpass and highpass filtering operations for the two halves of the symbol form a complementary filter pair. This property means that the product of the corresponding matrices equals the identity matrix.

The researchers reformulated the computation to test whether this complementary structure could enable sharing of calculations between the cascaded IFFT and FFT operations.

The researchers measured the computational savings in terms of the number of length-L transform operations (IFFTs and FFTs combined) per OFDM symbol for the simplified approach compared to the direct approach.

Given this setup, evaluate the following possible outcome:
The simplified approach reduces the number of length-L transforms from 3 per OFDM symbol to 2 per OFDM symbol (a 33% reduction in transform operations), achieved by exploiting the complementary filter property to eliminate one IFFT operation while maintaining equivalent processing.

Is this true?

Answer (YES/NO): YES